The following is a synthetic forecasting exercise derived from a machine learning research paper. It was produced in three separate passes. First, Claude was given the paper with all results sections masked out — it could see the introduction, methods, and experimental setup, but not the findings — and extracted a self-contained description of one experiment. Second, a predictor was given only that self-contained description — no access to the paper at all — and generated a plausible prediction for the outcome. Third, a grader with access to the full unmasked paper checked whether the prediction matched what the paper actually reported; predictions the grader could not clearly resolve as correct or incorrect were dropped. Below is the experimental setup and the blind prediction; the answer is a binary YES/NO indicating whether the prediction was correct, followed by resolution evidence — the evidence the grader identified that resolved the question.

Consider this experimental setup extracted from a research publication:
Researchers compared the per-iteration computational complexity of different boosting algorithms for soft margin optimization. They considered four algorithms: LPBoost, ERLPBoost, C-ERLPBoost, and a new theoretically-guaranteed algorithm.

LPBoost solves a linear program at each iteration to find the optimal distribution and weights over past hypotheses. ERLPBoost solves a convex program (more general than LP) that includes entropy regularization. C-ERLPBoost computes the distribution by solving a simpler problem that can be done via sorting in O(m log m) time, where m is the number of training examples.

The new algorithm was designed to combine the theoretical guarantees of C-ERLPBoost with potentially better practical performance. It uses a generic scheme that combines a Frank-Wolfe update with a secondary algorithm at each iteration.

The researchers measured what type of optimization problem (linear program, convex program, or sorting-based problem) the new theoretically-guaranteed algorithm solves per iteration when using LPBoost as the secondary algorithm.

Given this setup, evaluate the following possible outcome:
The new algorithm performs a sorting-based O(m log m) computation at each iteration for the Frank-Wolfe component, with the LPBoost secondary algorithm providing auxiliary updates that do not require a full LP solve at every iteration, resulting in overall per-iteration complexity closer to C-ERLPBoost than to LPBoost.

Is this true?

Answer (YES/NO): NO